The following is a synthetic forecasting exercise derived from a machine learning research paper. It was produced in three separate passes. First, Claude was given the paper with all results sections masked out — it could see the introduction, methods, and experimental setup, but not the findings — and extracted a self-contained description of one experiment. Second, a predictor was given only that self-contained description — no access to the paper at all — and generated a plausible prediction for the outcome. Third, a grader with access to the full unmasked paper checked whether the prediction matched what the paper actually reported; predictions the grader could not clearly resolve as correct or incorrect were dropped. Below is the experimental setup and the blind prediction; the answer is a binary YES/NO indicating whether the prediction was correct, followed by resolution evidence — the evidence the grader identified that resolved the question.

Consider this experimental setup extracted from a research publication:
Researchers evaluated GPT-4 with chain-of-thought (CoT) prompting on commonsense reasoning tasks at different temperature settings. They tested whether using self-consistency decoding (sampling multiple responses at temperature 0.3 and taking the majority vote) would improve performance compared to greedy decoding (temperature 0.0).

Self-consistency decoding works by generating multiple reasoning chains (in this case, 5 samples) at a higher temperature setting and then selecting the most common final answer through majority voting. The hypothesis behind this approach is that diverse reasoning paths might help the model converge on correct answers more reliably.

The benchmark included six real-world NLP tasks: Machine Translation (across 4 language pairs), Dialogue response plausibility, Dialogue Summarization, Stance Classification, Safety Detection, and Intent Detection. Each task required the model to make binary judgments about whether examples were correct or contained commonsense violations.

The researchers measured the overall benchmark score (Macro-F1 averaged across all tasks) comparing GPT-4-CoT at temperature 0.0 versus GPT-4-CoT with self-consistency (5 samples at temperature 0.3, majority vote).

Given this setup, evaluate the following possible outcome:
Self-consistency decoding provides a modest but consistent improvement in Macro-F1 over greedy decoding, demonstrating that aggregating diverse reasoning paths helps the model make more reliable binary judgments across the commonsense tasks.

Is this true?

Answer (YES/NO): NO